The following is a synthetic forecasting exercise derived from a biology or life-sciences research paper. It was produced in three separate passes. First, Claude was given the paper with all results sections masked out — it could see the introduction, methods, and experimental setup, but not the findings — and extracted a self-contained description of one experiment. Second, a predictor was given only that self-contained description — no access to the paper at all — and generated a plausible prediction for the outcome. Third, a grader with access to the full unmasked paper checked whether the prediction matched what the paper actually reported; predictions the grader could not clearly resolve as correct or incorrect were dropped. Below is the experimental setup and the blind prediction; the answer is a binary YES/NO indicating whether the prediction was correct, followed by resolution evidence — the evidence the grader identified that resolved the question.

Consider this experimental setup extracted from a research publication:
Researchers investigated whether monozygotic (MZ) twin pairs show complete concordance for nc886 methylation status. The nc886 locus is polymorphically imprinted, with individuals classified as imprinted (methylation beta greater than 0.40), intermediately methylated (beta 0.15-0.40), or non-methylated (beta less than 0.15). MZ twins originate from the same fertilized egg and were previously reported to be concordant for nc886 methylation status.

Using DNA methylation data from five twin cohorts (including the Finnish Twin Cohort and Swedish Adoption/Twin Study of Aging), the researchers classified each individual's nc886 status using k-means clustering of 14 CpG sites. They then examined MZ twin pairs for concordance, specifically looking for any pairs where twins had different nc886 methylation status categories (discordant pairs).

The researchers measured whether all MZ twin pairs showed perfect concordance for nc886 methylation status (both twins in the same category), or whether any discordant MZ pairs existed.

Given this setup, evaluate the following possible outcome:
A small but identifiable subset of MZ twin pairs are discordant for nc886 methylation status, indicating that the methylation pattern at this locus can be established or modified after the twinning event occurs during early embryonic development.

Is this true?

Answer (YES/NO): YES